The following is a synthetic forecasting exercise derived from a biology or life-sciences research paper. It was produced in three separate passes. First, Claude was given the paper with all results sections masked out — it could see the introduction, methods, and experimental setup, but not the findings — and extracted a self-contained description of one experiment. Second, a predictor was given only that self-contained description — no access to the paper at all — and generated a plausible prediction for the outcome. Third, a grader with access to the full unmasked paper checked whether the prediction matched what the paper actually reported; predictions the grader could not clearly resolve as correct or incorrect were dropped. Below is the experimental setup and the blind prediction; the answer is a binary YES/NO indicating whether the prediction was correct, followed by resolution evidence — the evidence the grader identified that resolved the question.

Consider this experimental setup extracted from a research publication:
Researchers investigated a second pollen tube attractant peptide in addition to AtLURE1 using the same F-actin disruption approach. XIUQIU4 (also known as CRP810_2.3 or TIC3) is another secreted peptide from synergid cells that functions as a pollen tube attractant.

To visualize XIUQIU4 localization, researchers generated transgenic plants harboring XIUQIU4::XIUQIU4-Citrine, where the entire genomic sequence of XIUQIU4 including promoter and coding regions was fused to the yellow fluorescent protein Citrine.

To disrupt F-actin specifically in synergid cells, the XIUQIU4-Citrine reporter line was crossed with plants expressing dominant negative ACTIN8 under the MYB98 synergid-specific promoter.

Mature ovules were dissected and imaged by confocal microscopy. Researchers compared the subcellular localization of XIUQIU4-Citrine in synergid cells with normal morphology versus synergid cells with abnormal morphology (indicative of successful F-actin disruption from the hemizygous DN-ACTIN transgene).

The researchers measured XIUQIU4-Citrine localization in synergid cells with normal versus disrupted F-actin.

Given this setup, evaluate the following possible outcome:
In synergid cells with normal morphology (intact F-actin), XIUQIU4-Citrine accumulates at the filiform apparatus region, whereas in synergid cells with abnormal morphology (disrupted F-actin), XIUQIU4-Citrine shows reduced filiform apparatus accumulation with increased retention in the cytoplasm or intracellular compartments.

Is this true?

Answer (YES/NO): YES